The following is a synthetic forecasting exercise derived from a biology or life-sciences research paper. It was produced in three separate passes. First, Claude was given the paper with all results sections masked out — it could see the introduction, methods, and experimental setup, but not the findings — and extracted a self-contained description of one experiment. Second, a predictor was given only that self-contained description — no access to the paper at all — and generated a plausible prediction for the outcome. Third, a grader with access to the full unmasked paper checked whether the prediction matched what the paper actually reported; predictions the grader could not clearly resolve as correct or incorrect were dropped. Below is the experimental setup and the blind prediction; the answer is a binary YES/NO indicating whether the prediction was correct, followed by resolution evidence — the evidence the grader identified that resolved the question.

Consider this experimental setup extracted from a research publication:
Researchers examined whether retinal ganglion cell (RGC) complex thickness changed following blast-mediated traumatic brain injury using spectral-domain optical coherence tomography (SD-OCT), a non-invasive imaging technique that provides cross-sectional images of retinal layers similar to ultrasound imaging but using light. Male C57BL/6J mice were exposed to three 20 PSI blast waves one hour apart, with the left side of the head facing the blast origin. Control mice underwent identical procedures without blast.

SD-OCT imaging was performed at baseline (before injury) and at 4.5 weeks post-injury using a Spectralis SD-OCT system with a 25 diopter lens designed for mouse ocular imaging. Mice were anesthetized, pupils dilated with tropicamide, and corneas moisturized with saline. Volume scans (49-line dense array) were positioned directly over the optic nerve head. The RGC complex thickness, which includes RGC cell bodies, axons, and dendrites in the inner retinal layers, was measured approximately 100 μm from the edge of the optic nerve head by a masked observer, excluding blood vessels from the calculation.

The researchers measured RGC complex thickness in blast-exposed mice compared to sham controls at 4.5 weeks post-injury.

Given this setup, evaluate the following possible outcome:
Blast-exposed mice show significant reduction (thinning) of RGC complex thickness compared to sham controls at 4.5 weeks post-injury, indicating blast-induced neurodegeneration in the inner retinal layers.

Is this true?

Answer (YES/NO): YES